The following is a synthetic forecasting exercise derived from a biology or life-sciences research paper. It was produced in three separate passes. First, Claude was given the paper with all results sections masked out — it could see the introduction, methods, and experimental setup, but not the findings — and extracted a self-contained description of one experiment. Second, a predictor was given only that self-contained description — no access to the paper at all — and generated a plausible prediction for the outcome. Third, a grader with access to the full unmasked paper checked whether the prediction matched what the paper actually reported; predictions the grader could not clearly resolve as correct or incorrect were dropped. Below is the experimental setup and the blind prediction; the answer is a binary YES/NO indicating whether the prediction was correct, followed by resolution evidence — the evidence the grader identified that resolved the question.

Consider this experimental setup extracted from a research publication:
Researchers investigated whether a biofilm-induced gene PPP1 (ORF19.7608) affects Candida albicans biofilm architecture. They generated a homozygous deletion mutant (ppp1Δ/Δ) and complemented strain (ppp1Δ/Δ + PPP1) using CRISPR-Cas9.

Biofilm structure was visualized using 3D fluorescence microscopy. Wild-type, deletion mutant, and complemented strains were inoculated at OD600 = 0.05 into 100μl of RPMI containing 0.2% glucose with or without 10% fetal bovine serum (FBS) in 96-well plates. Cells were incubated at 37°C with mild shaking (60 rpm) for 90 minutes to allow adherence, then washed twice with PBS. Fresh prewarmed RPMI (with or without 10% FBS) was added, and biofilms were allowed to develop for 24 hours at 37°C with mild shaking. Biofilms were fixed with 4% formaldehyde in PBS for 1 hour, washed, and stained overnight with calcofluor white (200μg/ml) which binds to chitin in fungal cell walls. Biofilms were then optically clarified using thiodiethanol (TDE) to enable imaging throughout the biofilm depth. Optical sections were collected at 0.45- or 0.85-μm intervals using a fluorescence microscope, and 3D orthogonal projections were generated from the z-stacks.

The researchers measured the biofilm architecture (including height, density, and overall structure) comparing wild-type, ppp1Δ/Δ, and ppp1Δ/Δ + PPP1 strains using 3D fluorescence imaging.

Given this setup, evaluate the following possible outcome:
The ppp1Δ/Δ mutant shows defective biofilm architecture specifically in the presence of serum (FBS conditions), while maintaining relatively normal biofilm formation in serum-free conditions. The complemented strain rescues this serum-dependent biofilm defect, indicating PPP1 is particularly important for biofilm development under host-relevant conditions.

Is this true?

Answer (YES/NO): NO